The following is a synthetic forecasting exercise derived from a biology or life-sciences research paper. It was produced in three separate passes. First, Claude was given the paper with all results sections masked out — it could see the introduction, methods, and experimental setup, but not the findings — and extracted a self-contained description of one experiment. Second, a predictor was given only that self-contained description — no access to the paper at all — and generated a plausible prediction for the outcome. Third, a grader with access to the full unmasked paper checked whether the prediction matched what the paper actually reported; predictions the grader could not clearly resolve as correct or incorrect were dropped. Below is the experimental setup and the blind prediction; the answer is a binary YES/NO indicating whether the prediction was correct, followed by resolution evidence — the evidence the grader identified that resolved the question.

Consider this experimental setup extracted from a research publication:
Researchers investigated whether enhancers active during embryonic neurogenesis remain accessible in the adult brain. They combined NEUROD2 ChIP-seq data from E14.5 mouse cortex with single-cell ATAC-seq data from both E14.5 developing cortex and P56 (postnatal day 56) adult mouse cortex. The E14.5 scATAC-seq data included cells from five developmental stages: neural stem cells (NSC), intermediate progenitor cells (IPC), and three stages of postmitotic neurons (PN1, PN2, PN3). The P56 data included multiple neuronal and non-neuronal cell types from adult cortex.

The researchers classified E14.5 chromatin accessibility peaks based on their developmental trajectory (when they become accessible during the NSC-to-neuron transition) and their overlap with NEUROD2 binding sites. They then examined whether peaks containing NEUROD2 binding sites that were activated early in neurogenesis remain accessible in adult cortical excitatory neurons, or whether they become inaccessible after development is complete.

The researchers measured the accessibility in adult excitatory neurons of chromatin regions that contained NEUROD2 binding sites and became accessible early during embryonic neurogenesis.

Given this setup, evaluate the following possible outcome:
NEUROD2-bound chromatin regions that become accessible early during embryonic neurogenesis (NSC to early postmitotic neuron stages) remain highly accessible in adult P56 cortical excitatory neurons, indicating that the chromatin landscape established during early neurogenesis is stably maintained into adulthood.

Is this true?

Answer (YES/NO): YES